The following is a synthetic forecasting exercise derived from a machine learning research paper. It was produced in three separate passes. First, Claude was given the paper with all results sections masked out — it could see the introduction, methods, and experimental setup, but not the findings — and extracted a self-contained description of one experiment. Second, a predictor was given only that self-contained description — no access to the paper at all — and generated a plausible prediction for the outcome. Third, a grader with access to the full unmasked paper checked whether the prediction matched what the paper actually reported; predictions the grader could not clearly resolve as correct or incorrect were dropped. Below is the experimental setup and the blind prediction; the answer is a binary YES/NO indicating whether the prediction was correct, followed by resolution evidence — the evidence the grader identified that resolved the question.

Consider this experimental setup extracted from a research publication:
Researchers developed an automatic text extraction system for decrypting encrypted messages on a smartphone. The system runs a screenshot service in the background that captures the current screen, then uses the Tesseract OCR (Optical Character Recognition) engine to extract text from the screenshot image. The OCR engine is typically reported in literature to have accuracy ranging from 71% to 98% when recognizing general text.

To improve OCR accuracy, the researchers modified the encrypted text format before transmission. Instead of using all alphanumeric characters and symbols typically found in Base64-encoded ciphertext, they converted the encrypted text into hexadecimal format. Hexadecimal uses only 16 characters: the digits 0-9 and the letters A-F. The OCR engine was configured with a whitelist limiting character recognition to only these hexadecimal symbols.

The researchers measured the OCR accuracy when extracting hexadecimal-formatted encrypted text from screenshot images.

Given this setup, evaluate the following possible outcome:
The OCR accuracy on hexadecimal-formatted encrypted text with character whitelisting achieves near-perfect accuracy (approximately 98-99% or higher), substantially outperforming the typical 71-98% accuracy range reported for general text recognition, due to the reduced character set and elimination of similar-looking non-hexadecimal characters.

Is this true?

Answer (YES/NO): YES